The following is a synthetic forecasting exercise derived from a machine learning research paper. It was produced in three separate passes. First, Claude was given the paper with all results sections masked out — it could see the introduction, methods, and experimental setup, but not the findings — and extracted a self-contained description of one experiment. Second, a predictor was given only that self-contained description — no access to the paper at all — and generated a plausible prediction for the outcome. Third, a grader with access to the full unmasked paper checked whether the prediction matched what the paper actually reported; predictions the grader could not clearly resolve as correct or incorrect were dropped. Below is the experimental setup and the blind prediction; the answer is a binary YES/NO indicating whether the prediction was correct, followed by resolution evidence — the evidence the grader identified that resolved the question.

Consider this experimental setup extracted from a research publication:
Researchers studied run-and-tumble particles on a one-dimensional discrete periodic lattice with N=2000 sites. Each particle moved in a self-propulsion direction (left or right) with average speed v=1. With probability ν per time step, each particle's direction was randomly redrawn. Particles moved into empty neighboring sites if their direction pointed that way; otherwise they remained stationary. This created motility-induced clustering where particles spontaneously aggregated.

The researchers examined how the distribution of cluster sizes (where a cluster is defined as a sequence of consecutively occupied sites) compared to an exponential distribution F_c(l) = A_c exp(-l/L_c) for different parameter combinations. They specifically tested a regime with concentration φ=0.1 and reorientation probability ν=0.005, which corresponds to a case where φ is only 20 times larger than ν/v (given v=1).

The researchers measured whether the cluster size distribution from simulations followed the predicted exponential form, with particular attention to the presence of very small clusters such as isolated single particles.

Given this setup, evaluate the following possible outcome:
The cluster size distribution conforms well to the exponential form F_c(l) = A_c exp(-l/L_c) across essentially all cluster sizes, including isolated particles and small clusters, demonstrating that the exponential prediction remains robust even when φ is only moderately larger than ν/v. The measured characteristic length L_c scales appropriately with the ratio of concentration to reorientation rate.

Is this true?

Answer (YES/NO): NO